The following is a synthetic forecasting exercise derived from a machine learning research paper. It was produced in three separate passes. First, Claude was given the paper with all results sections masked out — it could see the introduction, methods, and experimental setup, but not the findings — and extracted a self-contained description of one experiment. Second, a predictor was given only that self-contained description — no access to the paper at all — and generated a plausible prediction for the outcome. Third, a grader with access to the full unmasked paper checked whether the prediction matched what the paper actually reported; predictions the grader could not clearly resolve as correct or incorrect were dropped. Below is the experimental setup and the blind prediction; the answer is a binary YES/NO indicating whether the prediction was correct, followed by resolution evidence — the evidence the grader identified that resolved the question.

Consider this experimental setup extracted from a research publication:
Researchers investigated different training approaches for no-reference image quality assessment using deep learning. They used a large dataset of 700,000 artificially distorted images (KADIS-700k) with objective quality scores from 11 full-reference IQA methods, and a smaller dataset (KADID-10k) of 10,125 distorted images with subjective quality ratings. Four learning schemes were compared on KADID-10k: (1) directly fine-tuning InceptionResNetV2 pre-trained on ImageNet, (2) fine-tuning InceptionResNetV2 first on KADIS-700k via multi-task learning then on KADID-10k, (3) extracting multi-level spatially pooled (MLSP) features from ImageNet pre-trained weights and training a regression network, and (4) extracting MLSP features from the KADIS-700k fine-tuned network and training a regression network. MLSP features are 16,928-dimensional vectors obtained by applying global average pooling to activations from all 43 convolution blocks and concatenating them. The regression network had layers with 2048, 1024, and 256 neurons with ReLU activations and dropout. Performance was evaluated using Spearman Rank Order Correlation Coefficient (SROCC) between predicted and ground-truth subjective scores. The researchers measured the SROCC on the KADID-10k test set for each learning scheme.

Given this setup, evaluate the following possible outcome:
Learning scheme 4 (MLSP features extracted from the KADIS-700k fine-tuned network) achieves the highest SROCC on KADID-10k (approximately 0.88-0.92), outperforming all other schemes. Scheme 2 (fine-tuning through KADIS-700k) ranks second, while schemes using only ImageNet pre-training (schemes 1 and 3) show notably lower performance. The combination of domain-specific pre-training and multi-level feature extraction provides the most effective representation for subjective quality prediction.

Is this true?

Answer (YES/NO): NO